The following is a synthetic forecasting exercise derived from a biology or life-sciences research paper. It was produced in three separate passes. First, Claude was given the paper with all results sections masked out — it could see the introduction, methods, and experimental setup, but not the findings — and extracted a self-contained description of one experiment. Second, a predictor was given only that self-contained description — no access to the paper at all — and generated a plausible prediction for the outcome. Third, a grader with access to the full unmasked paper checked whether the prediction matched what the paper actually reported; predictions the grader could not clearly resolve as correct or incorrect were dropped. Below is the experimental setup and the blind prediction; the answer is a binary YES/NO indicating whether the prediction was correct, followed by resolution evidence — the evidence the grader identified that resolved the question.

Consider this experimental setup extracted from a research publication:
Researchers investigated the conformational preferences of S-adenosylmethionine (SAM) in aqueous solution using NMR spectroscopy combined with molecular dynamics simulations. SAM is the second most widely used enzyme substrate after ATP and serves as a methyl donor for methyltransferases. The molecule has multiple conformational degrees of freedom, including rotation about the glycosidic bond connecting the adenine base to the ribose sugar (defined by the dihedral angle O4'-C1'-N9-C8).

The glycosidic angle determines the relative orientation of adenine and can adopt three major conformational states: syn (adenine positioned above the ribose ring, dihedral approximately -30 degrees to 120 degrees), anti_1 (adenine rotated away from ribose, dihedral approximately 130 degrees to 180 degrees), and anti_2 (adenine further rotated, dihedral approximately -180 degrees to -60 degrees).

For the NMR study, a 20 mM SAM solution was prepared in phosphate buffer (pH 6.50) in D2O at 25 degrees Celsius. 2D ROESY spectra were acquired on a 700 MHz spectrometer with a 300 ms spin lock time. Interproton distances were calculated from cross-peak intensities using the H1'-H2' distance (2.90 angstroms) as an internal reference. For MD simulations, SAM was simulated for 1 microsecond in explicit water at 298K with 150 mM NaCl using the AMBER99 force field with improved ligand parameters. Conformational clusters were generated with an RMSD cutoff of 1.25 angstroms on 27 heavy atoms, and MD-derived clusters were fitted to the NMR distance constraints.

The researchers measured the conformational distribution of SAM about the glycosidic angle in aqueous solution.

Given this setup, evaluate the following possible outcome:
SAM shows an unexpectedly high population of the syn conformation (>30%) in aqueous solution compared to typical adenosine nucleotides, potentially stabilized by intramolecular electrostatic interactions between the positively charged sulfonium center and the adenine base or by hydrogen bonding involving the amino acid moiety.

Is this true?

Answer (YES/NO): YES